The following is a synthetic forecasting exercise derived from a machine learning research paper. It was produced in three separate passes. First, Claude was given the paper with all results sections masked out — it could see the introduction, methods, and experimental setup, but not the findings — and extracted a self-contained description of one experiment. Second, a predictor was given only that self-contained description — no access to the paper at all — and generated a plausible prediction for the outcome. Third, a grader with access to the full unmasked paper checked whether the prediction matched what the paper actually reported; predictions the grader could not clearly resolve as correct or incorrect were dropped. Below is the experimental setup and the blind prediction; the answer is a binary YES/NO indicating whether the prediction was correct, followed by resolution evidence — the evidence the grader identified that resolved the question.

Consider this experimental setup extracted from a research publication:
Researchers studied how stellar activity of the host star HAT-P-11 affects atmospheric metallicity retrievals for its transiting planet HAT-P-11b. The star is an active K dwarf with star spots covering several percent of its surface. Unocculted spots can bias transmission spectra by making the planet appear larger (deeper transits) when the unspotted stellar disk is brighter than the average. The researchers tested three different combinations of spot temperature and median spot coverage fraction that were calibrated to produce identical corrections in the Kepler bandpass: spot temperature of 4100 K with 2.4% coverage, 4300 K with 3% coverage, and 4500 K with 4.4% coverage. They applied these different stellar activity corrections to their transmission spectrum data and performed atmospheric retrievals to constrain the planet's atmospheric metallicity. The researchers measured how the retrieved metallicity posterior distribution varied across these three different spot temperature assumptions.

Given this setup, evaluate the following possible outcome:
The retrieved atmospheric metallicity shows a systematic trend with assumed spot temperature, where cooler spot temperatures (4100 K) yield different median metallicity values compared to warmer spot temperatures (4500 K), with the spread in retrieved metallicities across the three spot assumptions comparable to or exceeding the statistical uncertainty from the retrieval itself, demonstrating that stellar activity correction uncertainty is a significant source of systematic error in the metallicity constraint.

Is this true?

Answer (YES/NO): NO